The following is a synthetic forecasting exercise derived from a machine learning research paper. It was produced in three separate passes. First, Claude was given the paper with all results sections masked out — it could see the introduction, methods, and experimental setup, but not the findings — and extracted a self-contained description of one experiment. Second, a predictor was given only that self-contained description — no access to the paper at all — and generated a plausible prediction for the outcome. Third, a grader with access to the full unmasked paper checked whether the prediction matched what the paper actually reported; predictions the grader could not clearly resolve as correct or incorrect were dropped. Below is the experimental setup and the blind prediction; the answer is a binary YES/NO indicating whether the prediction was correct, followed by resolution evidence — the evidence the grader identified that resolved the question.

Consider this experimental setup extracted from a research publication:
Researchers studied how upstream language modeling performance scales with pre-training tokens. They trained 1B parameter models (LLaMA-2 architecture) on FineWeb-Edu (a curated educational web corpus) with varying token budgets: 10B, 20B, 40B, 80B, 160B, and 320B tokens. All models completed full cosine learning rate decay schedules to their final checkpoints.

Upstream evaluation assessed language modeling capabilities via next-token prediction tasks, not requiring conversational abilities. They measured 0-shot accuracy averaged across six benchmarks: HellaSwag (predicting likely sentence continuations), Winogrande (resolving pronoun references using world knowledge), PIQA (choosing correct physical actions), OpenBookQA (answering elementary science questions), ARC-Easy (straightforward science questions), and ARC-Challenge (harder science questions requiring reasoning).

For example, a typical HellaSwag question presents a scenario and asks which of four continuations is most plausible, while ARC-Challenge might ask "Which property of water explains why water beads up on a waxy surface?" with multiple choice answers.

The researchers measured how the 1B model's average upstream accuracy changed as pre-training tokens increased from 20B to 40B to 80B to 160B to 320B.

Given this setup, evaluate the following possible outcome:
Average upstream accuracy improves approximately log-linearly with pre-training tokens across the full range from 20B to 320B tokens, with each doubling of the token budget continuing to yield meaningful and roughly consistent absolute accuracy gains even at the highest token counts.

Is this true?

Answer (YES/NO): NO